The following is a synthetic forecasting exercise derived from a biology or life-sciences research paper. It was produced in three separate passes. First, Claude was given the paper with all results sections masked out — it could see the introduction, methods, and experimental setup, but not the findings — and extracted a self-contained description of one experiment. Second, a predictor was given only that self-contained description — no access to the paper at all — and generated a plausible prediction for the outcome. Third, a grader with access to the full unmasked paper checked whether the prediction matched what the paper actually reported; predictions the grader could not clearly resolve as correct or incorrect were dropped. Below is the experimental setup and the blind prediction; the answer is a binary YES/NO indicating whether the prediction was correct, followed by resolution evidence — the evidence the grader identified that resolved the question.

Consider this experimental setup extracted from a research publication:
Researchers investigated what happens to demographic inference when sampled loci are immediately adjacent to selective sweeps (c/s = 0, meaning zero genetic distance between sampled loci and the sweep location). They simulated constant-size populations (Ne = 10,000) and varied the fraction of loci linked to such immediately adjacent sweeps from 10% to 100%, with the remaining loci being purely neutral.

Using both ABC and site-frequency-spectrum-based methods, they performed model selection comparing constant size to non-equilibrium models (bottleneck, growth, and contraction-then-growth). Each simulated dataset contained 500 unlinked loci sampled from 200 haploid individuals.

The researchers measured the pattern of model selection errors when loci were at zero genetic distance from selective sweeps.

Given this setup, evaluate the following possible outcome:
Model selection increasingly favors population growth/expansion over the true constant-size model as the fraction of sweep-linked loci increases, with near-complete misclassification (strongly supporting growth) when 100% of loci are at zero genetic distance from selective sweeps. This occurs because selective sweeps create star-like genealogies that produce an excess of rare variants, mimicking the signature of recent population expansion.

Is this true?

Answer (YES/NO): NO